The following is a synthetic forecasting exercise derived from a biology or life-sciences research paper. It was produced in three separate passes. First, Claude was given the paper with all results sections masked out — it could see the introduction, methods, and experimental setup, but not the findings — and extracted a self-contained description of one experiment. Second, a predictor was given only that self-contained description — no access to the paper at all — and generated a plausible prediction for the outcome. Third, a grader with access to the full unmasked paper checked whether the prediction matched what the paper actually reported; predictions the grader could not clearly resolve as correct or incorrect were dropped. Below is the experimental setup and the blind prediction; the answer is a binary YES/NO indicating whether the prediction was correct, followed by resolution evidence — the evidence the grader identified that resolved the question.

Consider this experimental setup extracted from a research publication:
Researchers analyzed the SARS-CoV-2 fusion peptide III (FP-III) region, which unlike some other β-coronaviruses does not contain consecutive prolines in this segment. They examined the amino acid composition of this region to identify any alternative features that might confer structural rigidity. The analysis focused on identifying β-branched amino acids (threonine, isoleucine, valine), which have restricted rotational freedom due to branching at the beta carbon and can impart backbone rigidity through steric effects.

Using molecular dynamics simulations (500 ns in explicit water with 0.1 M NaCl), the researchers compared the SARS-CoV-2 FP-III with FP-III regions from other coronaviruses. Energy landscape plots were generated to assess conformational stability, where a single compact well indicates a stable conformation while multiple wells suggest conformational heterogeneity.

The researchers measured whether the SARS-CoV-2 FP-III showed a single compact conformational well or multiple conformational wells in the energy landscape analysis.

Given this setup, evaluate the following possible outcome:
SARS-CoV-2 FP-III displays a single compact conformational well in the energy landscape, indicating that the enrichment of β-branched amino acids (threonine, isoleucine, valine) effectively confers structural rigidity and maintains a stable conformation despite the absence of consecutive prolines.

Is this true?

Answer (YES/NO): YES